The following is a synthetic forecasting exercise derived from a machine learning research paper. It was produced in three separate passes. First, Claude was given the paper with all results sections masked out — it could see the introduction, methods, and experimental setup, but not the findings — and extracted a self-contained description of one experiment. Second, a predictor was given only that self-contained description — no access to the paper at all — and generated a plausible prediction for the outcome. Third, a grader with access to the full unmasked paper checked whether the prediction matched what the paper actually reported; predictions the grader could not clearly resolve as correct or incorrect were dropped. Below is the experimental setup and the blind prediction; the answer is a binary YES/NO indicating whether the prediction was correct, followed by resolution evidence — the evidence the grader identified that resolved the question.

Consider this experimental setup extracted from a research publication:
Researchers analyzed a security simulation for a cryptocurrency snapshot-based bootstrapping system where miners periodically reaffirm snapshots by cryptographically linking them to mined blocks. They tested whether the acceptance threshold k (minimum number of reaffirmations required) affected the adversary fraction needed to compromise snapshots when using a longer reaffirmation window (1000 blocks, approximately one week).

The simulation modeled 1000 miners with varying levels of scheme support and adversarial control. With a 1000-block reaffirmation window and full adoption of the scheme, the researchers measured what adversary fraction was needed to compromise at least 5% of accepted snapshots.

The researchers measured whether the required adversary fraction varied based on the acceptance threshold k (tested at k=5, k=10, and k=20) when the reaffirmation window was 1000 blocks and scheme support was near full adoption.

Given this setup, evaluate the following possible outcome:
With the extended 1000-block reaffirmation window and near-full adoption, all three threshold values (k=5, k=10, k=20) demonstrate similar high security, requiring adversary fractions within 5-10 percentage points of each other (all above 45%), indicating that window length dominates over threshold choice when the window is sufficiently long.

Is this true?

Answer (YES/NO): YES